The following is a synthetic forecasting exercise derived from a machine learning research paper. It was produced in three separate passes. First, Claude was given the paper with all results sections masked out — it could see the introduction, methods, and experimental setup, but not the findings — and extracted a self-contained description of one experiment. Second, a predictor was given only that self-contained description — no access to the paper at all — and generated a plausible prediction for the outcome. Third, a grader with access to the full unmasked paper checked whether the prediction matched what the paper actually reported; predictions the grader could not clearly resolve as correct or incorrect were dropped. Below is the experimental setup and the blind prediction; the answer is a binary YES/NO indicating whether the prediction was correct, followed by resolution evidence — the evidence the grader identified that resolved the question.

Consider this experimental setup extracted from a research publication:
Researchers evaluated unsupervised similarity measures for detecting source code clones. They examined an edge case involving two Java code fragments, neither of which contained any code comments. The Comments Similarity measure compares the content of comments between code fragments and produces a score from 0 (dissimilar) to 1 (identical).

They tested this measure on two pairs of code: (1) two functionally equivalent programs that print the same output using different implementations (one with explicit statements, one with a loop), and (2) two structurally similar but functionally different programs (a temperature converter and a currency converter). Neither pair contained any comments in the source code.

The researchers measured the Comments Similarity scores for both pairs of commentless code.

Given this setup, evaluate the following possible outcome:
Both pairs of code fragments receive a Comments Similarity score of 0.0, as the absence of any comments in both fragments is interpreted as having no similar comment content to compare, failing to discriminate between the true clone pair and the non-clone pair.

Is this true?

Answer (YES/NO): NO